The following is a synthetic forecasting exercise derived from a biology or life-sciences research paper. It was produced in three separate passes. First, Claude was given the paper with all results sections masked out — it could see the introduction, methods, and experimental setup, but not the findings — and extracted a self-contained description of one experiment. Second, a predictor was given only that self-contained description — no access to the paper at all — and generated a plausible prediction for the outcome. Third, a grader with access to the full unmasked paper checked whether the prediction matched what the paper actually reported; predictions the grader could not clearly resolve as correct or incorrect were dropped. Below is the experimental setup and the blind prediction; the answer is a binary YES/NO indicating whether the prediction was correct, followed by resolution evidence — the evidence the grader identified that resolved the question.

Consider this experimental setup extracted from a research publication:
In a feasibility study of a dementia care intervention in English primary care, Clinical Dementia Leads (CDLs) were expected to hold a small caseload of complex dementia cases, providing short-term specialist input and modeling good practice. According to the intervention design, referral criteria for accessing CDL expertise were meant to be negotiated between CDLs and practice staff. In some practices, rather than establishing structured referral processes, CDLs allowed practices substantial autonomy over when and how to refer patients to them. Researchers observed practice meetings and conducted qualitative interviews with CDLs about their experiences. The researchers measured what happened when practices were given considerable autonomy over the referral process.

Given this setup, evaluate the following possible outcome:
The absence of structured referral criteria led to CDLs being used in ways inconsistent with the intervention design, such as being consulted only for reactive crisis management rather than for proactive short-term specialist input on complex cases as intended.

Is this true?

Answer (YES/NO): NO